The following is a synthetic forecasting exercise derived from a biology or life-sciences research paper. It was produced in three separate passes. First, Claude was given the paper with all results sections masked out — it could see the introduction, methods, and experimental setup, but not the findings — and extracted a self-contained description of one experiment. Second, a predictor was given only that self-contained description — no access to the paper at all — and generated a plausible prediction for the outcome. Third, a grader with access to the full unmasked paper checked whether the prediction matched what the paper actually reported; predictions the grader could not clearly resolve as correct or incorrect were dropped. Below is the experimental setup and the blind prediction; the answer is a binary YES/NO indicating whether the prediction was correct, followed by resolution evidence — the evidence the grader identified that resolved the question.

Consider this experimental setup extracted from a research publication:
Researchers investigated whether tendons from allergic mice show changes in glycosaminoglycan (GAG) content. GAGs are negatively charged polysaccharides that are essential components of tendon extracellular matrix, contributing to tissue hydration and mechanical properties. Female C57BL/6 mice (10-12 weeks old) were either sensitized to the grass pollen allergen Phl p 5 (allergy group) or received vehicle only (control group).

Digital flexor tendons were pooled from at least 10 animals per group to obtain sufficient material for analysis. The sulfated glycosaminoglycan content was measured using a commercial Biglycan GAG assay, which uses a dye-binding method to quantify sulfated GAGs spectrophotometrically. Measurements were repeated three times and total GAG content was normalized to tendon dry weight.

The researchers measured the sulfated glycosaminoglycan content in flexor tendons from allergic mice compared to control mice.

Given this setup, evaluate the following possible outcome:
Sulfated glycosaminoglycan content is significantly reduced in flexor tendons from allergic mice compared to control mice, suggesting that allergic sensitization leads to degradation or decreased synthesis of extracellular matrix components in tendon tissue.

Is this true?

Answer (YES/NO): NO